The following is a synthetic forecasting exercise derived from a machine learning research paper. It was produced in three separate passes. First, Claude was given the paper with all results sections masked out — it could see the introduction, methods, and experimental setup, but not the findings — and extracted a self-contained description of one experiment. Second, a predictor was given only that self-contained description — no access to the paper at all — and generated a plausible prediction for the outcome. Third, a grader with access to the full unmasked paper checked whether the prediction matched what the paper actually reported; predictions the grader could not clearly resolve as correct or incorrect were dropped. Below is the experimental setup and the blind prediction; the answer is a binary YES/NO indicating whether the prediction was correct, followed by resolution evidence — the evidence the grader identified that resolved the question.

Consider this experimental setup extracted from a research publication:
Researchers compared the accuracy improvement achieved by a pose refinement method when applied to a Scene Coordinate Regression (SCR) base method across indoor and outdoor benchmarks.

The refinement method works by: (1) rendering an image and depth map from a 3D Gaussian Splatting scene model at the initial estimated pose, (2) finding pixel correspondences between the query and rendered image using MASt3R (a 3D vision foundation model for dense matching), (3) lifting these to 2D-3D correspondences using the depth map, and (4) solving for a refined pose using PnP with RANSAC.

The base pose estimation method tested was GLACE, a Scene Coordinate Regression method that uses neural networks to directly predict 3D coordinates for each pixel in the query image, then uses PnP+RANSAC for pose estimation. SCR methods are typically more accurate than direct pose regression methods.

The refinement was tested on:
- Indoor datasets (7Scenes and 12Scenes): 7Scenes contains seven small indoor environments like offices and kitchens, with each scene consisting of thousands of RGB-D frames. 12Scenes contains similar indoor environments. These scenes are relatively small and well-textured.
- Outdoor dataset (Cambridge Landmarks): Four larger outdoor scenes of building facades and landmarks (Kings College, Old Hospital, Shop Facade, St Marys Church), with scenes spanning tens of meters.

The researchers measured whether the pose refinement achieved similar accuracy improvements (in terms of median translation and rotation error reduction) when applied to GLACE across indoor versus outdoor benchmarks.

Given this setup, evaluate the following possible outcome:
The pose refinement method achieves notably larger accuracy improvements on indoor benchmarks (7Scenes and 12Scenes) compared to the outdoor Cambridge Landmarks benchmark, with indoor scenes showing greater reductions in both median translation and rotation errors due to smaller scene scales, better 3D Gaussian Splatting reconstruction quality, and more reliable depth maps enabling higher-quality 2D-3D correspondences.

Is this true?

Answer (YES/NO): NO